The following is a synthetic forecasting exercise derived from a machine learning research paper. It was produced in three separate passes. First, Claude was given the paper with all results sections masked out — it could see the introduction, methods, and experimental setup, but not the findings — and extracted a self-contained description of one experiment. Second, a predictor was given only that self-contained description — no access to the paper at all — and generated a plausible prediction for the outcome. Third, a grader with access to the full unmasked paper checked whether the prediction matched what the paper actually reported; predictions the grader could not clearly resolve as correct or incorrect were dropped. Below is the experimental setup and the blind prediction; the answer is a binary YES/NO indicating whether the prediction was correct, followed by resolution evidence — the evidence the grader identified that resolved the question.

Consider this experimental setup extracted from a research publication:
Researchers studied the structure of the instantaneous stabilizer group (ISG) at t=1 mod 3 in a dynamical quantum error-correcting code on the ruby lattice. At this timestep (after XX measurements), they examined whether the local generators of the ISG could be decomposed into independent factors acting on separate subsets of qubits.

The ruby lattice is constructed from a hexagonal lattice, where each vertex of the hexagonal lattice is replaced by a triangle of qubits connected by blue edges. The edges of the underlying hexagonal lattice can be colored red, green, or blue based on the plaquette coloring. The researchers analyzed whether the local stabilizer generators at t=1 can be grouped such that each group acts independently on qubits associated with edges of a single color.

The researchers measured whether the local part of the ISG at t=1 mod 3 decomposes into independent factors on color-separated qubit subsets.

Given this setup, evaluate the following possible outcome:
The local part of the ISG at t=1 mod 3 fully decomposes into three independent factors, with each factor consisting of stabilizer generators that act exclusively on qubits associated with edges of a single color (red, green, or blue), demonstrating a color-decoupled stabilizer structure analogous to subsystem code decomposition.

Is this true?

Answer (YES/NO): YES